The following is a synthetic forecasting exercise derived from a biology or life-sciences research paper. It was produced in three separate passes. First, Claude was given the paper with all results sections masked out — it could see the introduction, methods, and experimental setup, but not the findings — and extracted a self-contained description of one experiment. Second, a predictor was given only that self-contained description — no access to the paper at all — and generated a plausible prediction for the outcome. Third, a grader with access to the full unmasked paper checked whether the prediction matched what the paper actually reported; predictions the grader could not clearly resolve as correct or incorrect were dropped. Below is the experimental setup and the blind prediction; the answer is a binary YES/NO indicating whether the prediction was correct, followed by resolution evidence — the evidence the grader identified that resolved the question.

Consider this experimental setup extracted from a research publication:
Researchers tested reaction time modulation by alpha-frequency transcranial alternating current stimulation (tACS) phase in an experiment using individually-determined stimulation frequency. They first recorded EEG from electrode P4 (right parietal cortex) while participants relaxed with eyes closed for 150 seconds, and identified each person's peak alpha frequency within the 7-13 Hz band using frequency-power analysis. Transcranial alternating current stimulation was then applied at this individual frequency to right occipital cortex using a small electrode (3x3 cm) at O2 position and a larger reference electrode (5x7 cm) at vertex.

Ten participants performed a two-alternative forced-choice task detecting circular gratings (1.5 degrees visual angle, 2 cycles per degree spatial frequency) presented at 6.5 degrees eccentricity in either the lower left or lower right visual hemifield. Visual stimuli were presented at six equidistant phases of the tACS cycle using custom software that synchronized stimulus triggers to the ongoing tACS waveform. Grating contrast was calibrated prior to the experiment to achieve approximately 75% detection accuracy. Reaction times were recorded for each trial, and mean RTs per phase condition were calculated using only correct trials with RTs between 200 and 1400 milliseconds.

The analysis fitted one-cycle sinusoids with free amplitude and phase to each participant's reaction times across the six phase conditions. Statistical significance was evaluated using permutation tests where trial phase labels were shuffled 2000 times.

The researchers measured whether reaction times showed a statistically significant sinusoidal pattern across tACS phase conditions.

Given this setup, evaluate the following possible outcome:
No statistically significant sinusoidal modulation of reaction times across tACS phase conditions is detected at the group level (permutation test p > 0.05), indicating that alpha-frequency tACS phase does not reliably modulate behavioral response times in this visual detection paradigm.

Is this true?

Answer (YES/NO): NO